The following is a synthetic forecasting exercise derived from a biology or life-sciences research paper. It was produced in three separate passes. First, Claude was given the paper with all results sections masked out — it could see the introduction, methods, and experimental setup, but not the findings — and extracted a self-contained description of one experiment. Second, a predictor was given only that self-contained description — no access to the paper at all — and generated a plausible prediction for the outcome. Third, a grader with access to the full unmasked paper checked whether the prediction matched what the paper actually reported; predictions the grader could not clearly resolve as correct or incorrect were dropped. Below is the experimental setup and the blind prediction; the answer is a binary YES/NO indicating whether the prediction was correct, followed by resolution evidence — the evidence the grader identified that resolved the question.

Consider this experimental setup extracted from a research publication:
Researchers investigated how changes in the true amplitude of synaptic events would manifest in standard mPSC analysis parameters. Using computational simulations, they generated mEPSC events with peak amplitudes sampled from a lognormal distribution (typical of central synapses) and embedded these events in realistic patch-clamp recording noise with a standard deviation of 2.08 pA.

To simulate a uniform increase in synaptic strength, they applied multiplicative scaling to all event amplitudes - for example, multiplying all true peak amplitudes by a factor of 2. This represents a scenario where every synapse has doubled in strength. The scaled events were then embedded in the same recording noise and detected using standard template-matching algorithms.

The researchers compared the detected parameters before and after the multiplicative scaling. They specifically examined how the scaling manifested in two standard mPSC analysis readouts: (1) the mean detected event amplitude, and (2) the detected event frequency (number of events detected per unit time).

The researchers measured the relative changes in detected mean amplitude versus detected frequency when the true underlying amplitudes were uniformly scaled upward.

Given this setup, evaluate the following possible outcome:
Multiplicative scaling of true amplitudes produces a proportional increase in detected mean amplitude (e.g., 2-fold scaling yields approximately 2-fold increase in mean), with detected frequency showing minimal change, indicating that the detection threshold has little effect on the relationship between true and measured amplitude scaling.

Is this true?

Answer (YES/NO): NO